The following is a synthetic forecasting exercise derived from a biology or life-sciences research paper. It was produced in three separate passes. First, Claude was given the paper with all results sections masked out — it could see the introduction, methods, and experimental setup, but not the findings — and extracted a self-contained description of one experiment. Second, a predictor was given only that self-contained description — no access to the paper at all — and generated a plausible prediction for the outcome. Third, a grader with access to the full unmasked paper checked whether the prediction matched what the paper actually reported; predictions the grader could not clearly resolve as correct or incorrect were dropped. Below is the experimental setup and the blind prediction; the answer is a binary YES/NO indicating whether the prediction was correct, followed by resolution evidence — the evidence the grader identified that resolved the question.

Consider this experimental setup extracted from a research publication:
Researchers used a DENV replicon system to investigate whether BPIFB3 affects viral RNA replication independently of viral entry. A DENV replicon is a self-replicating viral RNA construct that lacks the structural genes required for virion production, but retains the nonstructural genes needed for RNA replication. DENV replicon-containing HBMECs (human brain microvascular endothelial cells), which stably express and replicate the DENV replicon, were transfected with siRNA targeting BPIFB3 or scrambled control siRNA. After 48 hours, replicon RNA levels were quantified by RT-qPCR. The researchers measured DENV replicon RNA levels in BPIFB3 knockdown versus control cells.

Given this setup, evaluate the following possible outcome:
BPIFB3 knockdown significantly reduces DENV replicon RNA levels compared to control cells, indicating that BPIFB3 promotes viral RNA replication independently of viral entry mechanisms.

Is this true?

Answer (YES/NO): NO